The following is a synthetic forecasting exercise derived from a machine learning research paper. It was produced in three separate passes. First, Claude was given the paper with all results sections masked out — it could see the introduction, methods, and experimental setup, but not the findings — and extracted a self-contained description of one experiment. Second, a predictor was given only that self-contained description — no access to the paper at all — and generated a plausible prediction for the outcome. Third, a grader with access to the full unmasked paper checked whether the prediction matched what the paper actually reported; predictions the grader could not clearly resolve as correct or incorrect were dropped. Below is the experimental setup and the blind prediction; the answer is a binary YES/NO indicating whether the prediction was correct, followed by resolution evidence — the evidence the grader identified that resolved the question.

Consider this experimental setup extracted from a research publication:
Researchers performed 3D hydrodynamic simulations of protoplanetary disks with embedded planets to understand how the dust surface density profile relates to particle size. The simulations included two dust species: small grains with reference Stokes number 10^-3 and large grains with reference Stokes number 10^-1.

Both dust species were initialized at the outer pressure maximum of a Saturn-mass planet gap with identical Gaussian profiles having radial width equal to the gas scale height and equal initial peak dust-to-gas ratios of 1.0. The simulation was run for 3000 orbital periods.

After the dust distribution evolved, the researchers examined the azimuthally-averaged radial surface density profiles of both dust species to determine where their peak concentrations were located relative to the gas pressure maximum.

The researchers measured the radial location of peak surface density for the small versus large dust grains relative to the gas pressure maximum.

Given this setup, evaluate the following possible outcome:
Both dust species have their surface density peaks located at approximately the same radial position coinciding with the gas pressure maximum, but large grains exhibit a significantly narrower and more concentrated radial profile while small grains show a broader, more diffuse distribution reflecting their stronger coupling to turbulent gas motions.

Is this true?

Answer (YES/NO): NO